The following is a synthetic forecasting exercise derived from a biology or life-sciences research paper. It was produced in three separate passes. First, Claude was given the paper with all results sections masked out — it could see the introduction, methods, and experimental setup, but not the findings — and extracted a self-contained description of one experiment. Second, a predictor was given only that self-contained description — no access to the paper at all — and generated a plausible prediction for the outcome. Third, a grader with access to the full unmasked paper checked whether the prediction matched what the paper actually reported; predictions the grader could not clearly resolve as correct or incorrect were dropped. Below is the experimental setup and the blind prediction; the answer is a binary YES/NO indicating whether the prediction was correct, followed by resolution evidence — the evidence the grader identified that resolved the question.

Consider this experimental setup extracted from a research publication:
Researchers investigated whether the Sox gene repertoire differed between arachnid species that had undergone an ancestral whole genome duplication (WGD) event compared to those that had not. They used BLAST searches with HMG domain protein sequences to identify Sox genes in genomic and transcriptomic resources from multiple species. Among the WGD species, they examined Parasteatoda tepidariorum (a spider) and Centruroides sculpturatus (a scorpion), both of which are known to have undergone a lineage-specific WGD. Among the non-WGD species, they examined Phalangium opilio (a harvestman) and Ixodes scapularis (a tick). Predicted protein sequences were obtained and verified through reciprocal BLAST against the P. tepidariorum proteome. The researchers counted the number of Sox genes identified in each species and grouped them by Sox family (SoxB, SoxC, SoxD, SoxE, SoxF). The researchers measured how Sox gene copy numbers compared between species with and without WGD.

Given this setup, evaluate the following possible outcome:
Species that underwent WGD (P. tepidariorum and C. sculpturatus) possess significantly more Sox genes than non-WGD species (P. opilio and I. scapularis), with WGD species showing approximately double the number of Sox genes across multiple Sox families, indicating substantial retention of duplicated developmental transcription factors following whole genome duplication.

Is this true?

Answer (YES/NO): YES